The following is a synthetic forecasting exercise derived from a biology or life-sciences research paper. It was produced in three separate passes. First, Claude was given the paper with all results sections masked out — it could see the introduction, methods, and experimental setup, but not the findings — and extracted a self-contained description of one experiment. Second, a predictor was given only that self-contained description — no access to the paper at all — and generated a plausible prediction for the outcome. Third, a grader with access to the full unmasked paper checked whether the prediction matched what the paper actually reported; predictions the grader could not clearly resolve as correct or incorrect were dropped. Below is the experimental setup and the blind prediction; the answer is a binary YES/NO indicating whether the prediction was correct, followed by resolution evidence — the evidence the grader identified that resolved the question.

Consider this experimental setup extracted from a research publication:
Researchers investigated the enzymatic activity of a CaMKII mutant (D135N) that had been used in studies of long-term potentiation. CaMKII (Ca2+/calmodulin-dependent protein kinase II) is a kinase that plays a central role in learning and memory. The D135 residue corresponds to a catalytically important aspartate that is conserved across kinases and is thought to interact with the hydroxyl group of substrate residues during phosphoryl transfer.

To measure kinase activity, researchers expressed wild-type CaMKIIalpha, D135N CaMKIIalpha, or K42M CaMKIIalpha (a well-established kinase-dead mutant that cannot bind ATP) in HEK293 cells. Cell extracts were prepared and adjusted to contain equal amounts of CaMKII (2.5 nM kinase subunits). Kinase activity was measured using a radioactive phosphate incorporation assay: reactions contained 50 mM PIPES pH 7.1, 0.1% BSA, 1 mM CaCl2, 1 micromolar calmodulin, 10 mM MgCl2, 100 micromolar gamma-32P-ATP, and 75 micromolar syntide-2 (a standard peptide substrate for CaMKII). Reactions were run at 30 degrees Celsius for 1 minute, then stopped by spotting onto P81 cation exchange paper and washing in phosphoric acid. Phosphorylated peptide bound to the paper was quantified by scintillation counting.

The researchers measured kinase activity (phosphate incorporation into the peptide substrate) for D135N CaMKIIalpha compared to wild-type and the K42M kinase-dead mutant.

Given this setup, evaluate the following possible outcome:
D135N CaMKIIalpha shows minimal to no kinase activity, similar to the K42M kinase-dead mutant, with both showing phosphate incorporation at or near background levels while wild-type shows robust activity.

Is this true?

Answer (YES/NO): YES